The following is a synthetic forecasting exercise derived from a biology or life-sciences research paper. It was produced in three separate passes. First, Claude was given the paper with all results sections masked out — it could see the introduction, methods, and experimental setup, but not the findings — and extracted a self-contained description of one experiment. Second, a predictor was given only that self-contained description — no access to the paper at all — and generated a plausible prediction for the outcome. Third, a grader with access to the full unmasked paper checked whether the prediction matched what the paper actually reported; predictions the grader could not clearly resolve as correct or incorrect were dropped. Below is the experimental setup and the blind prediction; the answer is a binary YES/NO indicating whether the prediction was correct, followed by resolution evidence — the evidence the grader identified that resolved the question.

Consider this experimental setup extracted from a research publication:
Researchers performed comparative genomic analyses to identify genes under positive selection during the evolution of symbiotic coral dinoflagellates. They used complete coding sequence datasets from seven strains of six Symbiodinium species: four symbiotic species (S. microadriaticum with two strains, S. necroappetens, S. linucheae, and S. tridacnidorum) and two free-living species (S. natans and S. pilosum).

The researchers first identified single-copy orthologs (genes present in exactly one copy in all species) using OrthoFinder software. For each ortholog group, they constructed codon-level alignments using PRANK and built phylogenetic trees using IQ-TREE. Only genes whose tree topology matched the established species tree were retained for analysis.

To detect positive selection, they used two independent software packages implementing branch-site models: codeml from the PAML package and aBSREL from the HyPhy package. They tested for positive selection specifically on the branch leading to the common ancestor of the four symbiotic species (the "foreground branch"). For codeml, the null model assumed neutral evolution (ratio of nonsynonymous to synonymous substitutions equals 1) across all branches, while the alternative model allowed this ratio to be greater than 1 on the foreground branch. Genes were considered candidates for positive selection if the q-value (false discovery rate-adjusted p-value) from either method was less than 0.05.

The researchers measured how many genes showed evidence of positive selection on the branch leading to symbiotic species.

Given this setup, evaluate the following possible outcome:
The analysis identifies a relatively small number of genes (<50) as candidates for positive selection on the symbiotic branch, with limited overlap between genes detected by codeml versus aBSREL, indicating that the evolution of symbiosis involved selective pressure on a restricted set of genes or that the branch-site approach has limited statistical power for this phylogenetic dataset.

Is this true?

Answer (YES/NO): YES